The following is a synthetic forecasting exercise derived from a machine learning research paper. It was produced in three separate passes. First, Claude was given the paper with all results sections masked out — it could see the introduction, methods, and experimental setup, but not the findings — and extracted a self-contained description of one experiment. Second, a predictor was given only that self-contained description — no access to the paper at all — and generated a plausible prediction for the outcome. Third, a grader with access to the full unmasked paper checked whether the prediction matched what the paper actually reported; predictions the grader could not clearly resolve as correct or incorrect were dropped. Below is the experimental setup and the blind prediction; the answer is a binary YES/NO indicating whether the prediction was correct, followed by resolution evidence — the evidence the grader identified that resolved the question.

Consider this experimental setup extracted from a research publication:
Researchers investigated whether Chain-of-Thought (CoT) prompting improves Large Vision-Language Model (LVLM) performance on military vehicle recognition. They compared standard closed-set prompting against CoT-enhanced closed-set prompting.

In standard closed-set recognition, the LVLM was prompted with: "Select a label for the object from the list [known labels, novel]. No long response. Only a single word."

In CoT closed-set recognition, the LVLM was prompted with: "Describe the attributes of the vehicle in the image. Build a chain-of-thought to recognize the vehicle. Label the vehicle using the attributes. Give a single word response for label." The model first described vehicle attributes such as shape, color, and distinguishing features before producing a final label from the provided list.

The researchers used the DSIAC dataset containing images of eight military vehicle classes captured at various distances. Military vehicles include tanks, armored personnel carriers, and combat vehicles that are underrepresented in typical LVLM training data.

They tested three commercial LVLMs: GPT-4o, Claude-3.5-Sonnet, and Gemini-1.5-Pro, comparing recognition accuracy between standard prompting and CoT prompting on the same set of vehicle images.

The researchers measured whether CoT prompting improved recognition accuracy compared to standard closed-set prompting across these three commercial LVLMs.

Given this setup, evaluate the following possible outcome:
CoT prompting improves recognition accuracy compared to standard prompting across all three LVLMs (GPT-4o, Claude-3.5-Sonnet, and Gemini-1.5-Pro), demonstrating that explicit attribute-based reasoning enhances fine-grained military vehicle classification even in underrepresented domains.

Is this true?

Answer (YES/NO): YES